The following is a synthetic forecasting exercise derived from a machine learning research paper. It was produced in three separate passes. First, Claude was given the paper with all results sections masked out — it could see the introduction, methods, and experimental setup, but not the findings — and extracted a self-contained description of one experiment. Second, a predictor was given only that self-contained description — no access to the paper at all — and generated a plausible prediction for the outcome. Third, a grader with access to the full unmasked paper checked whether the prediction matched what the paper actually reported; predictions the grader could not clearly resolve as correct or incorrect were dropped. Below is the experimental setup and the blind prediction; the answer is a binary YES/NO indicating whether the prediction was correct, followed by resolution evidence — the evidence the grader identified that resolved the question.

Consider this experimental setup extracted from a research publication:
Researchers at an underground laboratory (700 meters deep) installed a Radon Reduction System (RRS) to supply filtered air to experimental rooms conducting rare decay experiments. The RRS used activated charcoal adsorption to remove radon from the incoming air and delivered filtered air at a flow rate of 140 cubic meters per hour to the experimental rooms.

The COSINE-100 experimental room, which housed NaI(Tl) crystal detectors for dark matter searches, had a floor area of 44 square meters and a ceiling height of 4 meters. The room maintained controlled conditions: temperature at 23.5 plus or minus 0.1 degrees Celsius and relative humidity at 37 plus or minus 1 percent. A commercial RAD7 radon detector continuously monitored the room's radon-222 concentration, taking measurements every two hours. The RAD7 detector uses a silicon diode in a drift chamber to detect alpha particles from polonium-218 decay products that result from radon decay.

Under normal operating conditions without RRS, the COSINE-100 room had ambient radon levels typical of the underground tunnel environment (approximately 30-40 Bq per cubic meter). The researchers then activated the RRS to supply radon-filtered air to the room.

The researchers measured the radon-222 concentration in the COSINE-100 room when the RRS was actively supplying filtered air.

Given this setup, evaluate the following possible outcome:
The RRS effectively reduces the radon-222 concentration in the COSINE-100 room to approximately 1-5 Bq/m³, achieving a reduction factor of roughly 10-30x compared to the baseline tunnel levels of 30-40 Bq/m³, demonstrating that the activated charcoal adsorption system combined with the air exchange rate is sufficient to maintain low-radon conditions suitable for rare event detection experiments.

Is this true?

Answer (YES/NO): NO